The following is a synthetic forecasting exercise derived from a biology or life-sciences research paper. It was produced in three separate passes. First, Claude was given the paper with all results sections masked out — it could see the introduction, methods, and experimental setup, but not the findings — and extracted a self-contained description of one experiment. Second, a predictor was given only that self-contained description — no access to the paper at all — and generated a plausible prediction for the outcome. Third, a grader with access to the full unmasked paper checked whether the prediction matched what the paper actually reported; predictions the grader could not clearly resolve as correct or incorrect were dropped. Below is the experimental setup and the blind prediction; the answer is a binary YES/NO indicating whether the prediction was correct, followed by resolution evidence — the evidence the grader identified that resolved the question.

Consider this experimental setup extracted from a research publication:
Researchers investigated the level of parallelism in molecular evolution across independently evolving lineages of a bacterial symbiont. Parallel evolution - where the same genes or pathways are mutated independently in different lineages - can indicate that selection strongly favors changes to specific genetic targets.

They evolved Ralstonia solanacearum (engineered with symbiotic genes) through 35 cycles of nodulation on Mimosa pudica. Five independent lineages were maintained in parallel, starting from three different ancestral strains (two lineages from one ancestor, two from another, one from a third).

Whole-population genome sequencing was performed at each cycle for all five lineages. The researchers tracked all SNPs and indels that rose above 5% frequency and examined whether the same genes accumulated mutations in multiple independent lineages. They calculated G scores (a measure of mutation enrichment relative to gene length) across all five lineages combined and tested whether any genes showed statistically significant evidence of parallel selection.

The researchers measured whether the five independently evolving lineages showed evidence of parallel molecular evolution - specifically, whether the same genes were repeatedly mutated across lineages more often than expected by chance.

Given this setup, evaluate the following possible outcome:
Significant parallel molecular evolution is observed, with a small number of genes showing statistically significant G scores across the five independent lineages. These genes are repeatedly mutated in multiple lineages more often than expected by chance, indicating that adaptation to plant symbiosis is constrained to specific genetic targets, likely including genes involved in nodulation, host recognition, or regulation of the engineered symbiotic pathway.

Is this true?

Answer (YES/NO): NO